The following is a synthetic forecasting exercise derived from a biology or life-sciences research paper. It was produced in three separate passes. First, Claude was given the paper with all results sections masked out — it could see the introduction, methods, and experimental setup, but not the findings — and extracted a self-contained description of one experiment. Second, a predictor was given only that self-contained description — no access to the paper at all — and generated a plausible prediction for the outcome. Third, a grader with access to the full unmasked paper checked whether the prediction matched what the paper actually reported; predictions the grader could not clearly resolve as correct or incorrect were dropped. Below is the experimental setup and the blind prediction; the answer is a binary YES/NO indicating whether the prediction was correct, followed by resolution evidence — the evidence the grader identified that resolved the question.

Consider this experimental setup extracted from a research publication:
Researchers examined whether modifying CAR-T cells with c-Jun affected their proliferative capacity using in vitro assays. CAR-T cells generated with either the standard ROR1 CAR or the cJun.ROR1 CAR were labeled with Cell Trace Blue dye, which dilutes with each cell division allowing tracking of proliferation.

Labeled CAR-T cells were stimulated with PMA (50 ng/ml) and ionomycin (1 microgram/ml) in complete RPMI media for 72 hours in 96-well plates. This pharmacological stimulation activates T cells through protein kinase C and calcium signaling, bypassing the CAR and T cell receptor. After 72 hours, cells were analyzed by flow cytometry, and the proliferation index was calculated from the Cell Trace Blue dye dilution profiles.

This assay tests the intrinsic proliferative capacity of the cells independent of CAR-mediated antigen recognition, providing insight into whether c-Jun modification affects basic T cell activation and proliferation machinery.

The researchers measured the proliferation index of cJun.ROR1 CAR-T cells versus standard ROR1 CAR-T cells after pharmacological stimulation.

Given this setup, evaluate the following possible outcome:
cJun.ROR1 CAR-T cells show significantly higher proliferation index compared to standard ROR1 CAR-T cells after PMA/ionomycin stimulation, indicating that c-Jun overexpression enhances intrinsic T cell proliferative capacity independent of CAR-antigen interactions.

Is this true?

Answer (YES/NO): NO